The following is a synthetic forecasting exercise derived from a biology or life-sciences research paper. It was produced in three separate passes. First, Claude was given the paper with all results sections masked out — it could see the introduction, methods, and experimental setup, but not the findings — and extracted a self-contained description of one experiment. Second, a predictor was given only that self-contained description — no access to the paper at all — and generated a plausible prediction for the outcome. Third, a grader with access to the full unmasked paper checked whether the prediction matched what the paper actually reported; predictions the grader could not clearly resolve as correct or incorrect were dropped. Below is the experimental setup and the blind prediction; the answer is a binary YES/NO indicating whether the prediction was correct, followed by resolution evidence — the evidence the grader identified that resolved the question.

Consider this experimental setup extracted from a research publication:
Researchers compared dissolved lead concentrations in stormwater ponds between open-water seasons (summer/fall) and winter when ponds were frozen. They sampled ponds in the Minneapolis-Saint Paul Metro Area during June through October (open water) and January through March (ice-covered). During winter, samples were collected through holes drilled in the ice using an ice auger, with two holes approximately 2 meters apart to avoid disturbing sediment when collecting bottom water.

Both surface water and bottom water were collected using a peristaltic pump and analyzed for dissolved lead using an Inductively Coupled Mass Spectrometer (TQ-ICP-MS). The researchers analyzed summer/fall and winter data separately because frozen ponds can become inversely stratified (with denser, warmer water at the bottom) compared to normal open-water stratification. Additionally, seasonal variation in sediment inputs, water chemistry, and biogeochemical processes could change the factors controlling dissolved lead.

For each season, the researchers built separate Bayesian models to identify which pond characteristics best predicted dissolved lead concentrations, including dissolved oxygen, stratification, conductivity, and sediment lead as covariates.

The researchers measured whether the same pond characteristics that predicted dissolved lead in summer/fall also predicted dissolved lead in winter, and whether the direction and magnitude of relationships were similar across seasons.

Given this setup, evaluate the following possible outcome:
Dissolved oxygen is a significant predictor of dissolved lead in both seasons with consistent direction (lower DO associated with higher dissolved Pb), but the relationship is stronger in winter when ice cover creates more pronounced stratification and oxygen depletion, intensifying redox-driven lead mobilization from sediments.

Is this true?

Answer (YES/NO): NO